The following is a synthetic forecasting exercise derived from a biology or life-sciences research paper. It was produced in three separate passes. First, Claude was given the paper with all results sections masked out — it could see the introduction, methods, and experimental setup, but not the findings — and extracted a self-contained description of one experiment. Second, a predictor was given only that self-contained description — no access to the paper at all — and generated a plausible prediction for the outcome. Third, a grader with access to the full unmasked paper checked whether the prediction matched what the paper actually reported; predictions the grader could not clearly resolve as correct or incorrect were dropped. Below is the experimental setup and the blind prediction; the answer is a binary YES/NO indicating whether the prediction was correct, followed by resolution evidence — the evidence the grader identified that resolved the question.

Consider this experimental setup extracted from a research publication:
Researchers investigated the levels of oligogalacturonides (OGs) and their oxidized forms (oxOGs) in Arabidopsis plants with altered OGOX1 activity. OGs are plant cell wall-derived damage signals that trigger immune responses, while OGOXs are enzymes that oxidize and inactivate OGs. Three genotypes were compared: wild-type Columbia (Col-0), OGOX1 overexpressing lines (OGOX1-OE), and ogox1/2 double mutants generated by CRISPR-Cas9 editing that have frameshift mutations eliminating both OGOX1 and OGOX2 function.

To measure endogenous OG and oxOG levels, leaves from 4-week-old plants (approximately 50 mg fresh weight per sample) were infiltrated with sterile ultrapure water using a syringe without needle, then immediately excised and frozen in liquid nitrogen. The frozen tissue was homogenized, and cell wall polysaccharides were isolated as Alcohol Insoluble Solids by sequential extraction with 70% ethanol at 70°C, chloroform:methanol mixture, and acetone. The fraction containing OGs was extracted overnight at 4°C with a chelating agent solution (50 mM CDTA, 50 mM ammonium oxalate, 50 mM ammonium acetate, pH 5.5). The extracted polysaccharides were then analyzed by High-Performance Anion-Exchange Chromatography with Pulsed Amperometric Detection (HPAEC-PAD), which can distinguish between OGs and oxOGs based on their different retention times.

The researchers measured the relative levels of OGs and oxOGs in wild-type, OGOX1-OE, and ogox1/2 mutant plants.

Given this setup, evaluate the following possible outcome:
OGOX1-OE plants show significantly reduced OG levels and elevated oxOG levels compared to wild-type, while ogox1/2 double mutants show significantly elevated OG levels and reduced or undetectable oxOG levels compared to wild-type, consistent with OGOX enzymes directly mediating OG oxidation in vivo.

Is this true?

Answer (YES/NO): NO